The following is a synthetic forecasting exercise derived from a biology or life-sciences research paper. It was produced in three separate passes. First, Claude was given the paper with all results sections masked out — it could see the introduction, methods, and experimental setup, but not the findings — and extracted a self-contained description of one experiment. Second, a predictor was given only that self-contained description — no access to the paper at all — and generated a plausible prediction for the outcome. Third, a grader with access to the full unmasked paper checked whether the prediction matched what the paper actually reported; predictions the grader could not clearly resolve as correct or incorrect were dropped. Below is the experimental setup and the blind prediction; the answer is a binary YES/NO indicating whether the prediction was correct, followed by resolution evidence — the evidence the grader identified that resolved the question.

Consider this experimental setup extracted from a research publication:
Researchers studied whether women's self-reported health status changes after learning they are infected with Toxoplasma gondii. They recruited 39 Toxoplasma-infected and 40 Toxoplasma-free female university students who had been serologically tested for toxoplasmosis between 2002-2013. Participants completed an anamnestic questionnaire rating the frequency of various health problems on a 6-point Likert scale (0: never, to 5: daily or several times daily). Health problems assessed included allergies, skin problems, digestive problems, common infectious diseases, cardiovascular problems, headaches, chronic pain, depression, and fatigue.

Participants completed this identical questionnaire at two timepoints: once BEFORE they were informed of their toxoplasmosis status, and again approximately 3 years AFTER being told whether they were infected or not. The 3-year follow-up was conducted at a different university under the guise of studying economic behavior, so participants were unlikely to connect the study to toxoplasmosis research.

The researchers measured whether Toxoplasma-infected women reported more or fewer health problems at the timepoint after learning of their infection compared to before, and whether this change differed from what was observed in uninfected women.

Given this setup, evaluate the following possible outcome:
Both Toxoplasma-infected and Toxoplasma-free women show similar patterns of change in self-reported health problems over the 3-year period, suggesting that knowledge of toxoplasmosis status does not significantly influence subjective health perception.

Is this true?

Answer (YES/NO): NO